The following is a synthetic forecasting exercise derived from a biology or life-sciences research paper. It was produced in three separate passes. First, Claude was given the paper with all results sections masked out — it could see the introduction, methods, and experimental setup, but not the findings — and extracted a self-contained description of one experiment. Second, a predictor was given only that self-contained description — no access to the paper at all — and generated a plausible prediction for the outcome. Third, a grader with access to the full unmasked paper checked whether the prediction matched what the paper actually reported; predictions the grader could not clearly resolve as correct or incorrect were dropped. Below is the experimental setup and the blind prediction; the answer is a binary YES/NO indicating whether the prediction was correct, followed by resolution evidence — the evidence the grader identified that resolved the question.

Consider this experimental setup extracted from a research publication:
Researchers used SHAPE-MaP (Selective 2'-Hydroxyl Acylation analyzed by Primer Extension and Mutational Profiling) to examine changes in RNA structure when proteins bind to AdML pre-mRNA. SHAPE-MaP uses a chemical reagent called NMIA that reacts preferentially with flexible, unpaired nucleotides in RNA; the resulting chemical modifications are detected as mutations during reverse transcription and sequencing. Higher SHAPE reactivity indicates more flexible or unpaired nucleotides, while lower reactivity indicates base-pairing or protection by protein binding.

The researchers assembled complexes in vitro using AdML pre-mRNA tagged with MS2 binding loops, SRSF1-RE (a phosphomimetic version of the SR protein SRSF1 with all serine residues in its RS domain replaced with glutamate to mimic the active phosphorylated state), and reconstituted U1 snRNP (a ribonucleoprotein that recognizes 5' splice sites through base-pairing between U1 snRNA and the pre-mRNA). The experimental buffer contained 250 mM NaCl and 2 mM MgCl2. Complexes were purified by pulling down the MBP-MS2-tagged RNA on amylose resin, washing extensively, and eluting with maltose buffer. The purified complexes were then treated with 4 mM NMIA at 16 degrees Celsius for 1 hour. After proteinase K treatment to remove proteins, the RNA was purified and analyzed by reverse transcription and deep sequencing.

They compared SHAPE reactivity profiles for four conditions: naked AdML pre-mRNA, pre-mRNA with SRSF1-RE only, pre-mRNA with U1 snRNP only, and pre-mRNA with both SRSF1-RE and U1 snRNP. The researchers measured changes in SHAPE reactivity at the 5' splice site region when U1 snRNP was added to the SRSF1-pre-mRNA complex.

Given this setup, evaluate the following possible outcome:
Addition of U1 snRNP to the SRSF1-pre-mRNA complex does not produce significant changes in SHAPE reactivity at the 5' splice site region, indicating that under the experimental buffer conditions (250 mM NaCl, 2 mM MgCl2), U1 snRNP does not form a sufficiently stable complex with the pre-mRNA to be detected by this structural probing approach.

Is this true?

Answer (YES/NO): NO